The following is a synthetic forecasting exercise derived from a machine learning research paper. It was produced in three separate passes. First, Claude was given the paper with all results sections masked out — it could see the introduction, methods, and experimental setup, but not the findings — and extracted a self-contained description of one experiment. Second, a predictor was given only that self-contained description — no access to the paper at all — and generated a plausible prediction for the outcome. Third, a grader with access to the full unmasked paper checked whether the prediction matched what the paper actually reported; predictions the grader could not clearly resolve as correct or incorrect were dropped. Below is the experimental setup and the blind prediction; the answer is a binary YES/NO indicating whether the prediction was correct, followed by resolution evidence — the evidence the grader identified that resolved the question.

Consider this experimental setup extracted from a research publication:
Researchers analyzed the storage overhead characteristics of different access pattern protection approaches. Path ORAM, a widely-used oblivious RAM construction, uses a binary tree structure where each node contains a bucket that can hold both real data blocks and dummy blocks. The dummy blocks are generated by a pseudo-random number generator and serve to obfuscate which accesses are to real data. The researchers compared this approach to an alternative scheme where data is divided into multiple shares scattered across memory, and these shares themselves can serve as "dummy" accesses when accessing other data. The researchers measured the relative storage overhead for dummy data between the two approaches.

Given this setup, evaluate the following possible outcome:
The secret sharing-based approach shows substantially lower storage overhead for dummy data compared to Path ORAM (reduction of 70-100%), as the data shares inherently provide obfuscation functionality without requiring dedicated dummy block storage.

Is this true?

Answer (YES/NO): YES